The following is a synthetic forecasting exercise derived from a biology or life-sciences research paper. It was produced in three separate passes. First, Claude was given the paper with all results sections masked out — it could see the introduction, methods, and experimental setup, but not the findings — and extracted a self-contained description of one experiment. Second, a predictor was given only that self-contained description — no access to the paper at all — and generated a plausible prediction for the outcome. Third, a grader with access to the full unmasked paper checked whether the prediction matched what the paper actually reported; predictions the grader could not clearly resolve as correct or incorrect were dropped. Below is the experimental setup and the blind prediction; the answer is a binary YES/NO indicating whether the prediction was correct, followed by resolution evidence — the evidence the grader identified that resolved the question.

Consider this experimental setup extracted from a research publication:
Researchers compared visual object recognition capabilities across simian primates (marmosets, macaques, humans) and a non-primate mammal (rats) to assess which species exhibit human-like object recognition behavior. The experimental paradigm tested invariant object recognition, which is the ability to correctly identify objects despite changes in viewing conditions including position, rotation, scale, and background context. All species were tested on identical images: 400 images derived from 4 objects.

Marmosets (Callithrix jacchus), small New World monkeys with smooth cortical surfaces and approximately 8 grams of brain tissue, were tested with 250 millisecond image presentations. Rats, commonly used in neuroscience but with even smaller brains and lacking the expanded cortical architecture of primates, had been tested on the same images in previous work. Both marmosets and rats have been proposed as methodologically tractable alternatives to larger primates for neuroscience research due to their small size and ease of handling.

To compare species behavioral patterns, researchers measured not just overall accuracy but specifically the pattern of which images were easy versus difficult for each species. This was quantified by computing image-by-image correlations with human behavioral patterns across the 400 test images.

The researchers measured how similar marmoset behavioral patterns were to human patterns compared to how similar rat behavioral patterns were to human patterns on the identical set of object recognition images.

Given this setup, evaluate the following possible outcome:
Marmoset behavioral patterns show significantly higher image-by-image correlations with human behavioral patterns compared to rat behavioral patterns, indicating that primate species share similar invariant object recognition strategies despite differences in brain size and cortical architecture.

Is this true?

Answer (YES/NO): YES